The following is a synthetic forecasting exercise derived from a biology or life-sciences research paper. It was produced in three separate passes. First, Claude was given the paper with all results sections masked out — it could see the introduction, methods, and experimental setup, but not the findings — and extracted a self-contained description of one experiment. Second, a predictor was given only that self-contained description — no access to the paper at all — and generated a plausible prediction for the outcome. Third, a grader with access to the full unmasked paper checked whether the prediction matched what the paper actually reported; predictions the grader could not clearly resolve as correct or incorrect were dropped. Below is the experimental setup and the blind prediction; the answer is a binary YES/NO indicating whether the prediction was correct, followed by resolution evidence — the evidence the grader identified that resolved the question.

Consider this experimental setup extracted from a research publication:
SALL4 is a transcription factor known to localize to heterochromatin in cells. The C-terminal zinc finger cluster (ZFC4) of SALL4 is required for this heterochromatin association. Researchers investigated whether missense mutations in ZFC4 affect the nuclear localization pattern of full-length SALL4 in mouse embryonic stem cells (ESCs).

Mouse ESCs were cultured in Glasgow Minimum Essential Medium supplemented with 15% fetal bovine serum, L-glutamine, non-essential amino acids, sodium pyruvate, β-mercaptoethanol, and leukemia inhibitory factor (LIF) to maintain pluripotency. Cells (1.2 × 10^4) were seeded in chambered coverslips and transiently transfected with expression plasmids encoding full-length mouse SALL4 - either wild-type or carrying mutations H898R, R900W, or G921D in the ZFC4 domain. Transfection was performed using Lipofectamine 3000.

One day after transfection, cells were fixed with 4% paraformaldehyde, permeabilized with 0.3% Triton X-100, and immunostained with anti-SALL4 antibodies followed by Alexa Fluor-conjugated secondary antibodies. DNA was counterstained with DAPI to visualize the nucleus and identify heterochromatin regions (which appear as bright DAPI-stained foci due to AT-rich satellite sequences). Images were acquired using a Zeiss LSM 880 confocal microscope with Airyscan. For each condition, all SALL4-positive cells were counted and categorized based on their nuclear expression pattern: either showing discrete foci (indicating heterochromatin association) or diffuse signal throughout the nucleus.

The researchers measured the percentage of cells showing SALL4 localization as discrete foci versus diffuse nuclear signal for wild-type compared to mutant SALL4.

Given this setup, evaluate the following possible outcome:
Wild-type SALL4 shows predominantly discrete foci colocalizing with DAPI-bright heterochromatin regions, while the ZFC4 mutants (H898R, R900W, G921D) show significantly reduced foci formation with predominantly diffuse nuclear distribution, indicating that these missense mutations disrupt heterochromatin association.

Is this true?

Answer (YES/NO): YES